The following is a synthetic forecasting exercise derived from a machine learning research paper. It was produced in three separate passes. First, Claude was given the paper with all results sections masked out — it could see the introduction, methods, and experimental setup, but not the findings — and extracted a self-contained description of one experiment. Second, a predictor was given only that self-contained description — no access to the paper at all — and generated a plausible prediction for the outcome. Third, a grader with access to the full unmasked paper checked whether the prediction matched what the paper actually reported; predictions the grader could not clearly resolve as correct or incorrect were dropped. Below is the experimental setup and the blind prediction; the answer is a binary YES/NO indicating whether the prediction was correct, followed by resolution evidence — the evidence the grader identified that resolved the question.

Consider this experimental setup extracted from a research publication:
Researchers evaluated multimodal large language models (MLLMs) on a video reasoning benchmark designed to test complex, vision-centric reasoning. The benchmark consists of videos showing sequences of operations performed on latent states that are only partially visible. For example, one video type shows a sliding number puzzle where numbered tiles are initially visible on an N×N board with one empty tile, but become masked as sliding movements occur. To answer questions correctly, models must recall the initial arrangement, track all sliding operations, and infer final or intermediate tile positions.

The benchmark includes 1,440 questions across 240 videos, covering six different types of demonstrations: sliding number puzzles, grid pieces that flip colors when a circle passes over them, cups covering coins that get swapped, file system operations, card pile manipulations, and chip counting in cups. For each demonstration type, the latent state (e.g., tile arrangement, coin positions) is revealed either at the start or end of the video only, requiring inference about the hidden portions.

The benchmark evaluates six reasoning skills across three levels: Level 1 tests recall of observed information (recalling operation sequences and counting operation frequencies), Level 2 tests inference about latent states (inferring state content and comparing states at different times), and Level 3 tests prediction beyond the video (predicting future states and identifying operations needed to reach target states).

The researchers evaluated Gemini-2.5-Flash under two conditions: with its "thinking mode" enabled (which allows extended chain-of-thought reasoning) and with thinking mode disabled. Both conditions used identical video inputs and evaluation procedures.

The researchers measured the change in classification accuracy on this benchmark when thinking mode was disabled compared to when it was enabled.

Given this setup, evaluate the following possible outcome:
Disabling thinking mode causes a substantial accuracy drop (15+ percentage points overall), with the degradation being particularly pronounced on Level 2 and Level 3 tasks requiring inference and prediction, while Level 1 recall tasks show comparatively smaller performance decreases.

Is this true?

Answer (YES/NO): NO